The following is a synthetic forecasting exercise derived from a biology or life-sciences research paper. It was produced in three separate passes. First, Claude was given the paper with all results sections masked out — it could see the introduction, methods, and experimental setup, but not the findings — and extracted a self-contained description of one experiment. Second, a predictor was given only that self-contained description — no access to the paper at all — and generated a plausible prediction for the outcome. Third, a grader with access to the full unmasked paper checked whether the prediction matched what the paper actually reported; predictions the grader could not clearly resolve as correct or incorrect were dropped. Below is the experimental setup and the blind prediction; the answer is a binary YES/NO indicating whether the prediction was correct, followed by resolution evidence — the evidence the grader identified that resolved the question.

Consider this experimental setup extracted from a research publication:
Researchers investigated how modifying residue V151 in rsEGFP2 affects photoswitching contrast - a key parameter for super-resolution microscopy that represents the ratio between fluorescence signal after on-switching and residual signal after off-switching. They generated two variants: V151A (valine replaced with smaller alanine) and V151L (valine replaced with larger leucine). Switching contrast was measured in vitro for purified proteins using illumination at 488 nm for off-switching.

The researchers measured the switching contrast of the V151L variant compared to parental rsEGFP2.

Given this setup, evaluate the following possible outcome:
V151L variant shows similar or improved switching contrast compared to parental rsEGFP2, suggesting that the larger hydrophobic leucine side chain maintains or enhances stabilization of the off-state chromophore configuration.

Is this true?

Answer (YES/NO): NO